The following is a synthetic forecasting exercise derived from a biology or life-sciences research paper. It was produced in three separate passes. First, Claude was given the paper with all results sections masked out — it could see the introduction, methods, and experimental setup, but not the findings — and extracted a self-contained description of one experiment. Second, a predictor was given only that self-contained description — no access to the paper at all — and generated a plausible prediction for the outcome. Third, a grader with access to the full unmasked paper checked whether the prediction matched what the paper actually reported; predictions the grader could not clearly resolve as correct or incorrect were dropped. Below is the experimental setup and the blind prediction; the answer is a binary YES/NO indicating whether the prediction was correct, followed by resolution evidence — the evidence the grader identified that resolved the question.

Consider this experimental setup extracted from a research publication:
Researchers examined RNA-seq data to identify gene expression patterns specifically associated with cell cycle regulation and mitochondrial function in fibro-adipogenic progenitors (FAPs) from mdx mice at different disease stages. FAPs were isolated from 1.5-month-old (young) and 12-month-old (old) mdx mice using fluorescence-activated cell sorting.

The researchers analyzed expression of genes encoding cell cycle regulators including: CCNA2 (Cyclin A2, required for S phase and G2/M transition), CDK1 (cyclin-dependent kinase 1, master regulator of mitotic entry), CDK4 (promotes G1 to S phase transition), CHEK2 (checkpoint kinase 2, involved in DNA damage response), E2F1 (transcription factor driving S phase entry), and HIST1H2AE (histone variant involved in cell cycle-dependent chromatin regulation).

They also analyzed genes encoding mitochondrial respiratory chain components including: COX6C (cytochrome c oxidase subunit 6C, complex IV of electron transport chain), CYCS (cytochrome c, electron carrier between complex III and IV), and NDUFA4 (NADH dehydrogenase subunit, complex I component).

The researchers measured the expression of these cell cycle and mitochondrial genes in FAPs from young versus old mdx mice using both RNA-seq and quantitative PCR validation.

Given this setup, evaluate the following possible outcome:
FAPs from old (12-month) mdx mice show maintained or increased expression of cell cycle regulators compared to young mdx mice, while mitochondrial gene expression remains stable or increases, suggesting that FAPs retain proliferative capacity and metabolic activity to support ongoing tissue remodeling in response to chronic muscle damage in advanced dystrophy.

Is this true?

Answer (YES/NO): NO